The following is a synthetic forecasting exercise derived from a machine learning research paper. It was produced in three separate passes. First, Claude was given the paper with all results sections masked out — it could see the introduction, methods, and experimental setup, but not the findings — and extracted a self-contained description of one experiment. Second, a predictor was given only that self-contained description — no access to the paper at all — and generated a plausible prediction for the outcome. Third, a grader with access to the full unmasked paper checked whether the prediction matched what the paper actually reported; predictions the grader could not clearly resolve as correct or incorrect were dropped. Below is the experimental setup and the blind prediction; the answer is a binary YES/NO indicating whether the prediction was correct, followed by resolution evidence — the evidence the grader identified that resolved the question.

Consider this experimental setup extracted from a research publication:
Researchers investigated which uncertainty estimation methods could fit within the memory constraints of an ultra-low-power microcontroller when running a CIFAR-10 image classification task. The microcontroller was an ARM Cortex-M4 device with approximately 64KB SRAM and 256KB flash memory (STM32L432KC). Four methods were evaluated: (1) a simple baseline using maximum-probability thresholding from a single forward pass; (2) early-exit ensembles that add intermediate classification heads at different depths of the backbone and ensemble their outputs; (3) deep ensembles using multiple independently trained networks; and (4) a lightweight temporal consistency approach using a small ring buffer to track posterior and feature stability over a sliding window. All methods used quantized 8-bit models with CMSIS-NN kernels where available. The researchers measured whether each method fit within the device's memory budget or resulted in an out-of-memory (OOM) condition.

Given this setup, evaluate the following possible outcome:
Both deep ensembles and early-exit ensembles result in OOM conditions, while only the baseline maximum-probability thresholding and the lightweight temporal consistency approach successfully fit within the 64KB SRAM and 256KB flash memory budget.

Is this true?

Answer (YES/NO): YES